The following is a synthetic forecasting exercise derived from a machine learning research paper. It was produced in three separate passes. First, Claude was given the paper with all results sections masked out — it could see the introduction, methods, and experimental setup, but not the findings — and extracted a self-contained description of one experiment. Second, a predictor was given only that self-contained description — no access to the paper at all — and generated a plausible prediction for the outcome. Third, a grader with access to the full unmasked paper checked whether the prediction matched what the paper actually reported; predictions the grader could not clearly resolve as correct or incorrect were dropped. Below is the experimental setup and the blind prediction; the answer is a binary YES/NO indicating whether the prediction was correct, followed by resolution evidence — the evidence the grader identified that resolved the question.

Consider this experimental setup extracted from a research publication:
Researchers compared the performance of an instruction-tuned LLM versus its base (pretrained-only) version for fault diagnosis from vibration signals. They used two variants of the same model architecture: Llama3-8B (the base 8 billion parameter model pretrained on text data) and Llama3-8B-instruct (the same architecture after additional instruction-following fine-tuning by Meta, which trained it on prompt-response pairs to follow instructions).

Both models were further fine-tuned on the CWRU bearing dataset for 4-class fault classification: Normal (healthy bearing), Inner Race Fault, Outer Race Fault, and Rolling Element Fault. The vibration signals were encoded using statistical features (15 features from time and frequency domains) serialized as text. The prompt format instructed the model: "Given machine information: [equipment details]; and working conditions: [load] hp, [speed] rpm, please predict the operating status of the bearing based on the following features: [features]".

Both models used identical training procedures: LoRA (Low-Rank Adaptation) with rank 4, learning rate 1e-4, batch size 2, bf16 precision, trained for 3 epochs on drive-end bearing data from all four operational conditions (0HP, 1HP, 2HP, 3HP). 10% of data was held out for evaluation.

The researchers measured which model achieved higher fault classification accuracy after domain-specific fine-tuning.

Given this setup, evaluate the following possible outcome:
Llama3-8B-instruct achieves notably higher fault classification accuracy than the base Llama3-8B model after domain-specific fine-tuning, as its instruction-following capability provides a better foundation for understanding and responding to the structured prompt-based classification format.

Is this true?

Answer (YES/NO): NO